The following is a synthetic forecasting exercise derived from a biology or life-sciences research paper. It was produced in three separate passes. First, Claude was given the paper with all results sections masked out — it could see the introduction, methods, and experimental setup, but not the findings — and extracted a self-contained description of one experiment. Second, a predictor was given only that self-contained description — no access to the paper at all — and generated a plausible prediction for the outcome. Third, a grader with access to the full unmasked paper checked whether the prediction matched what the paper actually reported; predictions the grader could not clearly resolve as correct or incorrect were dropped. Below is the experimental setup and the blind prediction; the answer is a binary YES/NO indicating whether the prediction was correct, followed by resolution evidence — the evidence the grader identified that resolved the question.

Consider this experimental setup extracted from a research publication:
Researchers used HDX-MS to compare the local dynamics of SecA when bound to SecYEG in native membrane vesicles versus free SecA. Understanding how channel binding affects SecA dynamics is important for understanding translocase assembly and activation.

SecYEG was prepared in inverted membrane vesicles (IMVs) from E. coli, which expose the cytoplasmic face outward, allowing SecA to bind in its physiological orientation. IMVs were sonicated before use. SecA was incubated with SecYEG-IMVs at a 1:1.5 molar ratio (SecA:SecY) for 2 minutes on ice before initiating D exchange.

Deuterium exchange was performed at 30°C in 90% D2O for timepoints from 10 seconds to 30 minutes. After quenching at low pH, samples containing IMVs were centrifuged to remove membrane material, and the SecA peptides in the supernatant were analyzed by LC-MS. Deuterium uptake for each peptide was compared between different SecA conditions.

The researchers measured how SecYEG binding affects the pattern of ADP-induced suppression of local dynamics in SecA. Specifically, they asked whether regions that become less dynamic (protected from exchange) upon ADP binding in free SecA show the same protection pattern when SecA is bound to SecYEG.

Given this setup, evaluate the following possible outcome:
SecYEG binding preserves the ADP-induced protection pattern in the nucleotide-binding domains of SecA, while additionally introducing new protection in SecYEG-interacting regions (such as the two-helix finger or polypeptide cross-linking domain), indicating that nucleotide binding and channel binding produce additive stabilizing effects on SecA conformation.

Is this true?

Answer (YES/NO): NO